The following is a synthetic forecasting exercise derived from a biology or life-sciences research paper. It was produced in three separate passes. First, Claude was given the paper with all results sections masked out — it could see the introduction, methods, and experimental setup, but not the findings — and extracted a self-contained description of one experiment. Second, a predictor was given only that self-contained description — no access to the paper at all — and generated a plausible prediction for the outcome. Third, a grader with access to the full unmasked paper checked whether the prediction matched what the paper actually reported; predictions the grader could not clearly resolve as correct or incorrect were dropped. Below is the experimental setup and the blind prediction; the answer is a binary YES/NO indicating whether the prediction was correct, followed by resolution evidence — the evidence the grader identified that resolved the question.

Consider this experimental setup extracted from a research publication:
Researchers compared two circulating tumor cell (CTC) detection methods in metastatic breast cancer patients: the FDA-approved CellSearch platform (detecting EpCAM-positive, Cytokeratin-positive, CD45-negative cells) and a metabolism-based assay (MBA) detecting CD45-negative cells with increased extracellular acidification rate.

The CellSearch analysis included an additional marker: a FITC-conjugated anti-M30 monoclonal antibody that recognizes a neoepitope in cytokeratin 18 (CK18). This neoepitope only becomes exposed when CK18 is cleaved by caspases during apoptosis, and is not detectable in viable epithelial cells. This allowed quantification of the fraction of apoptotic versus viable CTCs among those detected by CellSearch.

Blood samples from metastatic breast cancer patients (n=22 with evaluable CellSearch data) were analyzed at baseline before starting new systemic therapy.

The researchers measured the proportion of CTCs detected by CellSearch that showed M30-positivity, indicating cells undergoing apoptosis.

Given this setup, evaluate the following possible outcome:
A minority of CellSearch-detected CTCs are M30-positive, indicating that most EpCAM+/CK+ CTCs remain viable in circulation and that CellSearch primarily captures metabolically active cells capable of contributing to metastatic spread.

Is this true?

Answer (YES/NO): NO